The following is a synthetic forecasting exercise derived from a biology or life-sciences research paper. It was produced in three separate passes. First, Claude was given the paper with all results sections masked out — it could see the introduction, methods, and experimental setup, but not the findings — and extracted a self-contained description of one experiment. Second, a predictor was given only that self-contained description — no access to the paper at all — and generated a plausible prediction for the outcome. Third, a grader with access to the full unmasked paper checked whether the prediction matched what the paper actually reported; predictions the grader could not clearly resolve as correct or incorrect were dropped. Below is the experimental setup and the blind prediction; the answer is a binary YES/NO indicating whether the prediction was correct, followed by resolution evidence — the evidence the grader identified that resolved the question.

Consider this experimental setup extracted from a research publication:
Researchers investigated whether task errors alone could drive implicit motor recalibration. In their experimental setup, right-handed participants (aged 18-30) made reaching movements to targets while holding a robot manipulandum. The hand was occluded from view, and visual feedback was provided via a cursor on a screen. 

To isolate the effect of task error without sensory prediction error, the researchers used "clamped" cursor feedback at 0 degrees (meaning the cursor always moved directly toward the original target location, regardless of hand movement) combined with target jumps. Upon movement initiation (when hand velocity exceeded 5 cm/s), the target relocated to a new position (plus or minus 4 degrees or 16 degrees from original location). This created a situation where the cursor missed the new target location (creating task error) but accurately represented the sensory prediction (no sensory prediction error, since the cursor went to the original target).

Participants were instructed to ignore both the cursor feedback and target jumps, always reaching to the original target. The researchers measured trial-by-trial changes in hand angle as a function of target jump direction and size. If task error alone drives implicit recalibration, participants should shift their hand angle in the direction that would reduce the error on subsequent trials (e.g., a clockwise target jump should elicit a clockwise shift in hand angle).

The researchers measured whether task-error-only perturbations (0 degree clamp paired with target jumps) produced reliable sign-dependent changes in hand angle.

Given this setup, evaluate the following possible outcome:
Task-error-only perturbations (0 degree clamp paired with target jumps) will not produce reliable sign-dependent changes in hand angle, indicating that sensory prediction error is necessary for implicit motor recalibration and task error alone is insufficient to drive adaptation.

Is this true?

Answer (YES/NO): YES